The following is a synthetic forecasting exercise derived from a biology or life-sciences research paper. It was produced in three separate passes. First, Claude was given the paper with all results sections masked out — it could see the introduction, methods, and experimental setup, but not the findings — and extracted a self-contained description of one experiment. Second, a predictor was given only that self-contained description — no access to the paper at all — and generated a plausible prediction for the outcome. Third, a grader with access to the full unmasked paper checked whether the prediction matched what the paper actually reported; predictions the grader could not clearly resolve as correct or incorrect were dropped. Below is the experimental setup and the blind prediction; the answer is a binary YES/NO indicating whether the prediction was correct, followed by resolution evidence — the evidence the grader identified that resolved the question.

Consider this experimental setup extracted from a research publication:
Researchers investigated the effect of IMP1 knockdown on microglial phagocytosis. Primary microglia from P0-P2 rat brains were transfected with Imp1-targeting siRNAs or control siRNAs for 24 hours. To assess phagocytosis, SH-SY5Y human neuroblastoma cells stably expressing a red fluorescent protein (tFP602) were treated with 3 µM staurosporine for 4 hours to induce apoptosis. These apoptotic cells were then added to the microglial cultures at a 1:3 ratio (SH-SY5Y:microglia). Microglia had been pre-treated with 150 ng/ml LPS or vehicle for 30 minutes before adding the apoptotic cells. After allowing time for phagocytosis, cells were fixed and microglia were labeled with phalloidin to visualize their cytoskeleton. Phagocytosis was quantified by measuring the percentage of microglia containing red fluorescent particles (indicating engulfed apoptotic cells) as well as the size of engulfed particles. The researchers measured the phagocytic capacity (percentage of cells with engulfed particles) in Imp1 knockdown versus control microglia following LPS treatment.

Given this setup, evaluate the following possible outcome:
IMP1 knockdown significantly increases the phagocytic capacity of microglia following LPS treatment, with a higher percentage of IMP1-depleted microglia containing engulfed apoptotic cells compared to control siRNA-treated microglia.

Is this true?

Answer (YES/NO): NO